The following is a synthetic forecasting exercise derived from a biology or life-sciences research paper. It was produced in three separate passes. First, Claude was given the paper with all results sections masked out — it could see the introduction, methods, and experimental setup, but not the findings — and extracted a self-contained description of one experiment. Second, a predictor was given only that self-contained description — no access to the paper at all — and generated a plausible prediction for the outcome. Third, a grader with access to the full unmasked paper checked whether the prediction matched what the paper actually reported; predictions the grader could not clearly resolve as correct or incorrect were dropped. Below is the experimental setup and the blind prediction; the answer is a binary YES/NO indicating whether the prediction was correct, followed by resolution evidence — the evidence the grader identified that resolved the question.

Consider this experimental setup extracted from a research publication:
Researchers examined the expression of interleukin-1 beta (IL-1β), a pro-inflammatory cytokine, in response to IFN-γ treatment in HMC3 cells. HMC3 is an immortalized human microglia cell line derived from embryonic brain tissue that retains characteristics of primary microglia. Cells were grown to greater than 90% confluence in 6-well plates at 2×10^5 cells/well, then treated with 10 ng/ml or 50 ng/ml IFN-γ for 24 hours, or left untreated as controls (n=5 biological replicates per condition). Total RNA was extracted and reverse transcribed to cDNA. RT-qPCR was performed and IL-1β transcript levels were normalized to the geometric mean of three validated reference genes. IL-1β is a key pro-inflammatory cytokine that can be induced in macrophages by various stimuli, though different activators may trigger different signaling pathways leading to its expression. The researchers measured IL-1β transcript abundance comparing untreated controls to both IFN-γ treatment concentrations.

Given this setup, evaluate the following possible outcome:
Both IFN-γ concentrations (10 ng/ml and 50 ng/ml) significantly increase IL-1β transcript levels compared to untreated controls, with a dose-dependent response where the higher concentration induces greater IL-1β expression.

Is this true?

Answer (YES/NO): NO